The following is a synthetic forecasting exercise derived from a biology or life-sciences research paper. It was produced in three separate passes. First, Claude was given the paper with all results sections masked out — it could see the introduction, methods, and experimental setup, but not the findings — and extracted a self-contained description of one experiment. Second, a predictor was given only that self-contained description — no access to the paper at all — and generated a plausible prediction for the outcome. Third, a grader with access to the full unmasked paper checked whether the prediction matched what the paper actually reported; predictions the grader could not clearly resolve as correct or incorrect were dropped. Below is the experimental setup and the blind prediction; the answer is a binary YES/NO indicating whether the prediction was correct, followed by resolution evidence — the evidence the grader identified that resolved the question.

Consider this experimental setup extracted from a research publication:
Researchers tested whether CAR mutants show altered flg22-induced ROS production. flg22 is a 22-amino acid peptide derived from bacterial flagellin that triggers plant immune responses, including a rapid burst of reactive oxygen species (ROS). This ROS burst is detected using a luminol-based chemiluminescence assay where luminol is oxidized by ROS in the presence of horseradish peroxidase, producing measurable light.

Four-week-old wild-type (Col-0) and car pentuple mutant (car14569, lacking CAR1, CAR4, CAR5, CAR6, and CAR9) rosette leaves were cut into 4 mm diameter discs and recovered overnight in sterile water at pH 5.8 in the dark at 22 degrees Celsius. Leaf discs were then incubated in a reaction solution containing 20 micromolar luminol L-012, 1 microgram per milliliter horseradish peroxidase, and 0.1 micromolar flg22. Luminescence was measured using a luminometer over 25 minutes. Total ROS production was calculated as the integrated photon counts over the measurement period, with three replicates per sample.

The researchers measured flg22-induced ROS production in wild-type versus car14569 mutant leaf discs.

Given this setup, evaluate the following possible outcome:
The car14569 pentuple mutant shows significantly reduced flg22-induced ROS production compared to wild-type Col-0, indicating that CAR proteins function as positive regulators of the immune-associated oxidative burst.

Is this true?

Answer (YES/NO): YES